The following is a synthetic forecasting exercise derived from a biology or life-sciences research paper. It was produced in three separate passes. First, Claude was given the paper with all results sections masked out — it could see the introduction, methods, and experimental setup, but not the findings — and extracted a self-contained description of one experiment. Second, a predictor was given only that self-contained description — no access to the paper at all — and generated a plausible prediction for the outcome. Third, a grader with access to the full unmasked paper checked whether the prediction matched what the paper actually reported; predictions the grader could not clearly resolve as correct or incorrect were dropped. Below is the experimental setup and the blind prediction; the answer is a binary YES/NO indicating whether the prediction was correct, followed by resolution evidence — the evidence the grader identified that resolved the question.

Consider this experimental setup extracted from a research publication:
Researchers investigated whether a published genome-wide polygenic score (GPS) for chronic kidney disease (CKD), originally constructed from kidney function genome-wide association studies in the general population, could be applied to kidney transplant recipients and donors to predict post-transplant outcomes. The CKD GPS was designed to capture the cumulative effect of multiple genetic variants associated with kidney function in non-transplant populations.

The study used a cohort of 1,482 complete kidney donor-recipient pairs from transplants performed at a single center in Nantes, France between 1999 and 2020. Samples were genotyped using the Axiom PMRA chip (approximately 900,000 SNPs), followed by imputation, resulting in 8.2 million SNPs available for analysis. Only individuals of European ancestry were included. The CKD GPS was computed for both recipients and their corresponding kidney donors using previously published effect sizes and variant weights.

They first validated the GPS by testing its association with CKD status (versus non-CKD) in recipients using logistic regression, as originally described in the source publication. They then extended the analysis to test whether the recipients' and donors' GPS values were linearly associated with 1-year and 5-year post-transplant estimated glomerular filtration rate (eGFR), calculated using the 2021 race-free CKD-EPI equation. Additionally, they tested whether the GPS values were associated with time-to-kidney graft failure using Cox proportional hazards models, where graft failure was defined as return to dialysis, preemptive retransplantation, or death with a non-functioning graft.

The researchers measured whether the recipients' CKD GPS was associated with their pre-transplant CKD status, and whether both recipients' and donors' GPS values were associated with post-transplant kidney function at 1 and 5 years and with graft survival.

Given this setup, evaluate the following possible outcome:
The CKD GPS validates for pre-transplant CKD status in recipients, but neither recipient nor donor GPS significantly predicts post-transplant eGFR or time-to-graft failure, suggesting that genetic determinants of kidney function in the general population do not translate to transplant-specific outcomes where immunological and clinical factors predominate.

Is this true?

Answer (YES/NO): NO